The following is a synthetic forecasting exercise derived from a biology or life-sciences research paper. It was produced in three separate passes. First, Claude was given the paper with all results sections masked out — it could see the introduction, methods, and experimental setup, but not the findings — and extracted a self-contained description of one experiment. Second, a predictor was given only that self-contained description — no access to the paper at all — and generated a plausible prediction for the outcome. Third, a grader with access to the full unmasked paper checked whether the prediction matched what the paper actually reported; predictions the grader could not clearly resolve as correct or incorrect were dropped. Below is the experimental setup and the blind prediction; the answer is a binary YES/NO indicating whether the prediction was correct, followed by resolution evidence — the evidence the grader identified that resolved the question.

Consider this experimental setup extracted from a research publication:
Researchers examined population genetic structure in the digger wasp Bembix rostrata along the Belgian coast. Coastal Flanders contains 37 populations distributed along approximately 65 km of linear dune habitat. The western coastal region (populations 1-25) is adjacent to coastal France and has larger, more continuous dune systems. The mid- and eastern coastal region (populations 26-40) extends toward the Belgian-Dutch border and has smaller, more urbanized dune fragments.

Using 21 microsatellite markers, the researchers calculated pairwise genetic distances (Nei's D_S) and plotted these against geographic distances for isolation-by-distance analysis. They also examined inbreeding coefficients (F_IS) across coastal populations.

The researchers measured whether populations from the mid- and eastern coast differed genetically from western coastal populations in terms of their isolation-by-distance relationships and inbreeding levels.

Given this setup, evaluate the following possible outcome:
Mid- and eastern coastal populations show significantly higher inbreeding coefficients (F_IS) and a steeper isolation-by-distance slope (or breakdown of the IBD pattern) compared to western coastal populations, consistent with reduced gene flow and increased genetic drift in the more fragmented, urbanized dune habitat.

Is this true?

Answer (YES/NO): YES